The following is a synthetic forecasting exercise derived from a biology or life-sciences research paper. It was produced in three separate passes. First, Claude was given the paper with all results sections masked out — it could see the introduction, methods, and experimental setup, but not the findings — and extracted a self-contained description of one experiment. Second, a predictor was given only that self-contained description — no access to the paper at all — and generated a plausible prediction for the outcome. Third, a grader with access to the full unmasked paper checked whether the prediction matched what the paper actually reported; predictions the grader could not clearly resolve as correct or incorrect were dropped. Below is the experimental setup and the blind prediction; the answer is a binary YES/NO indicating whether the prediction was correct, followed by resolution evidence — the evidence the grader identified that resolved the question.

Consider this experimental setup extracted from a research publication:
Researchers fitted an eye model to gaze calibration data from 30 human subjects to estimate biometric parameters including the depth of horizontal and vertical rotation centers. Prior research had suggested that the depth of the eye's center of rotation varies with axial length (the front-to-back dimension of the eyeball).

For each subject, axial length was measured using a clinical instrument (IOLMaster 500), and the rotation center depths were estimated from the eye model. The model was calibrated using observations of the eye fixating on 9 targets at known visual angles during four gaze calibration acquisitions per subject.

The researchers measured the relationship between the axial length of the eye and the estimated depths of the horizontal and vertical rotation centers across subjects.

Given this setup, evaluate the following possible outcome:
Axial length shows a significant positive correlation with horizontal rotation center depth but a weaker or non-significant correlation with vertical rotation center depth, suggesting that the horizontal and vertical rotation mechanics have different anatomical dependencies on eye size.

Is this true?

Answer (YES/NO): NO